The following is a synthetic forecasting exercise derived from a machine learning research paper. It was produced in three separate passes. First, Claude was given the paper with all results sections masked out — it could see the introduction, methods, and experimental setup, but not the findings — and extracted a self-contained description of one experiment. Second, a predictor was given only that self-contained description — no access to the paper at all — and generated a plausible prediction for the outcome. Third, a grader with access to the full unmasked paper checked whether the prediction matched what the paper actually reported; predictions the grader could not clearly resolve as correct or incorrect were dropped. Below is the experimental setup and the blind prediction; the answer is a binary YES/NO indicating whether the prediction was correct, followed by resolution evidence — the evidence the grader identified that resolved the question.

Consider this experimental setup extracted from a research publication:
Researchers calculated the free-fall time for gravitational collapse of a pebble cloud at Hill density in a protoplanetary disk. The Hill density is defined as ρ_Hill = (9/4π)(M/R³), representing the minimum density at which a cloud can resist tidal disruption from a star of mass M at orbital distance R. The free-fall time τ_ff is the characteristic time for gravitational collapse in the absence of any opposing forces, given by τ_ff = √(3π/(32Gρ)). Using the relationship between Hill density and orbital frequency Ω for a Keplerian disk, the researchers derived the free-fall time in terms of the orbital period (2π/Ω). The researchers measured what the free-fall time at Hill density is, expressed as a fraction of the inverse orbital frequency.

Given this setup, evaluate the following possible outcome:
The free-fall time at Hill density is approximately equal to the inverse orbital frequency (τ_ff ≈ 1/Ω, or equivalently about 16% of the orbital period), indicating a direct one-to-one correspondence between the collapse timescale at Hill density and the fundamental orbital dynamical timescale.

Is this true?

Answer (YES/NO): NO